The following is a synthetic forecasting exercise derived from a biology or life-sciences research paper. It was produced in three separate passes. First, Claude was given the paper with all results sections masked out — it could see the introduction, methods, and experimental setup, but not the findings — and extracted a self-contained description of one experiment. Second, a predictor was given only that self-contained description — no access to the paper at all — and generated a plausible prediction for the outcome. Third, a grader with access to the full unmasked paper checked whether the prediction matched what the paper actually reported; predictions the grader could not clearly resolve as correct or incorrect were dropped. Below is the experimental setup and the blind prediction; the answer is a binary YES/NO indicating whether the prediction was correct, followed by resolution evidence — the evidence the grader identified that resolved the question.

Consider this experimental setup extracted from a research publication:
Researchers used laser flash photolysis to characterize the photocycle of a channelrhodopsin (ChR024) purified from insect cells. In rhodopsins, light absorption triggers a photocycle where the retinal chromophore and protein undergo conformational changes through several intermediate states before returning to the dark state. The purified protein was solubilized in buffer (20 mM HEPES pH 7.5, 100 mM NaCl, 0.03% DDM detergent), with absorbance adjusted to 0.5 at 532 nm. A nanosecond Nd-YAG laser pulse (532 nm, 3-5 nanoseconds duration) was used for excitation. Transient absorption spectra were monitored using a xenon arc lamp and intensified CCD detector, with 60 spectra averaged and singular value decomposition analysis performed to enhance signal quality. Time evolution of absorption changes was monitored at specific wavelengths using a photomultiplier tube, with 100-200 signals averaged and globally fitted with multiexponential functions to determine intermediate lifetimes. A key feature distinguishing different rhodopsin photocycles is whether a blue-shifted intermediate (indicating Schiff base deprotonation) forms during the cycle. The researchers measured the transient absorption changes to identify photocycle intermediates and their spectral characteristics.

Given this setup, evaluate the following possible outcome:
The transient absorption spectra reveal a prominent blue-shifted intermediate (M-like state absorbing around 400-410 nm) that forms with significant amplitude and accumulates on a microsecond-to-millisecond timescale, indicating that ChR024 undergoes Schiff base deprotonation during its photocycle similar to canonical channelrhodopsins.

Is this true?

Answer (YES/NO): NO